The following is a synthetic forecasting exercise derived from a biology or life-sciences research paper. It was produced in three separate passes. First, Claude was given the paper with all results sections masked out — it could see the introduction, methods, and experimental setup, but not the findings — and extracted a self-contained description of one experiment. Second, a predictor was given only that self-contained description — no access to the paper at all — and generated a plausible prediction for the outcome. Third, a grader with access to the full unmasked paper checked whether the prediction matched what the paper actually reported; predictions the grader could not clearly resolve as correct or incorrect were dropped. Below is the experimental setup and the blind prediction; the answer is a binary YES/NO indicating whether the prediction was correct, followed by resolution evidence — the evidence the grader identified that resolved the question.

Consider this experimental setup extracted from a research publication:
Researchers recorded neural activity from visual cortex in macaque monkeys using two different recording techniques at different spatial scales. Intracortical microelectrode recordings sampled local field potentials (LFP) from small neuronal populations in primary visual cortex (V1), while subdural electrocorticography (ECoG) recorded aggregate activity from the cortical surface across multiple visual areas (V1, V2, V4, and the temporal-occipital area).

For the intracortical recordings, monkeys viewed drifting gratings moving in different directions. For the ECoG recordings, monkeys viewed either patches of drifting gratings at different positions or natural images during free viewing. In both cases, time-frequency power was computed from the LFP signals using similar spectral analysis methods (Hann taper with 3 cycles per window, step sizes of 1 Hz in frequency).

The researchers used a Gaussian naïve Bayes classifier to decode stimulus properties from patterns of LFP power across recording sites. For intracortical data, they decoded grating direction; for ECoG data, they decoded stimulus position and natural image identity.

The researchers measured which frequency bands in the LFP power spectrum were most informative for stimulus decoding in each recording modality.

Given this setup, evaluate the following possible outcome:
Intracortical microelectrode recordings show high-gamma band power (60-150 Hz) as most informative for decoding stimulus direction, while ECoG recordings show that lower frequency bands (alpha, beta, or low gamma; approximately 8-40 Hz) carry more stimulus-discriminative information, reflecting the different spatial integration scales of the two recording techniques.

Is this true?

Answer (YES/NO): NO